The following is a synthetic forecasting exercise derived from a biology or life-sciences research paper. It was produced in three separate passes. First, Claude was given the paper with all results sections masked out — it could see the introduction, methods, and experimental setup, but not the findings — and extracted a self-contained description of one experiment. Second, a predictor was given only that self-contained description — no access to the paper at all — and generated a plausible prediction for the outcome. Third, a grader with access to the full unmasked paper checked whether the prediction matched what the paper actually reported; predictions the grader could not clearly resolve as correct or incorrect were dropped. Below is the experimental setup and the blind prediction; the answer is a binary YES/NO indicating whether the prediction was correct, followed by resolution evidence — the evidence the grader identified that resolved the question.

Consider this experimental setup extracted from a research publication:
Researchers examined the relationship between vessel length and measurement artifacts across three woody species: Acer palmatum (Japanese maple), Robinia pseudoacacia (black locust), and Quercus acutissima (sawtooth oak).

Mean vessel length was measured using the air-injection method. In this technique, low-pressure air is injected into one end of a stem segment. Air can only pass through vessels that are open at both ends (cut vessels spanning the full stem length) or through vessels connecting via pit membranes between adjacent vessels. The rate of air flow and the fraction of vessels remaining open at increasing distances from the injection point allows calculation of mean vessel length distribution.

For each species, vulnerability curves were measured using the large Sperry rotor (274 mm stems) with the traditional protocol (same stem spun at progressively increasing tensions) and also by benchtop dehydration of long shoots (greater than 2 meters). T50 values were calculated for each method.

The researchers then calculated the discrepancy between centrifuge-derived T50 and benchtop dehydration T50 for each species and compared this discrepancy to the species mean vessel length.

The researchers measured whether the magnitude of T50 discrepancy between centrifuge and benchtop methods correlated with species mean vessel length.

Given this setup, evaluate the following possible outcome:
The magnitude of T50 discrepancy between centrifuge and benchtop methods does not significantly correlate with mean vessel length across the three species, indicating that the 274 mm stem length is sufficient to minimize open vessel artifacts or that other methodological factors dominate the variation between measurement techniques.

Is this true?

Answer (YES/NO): NO